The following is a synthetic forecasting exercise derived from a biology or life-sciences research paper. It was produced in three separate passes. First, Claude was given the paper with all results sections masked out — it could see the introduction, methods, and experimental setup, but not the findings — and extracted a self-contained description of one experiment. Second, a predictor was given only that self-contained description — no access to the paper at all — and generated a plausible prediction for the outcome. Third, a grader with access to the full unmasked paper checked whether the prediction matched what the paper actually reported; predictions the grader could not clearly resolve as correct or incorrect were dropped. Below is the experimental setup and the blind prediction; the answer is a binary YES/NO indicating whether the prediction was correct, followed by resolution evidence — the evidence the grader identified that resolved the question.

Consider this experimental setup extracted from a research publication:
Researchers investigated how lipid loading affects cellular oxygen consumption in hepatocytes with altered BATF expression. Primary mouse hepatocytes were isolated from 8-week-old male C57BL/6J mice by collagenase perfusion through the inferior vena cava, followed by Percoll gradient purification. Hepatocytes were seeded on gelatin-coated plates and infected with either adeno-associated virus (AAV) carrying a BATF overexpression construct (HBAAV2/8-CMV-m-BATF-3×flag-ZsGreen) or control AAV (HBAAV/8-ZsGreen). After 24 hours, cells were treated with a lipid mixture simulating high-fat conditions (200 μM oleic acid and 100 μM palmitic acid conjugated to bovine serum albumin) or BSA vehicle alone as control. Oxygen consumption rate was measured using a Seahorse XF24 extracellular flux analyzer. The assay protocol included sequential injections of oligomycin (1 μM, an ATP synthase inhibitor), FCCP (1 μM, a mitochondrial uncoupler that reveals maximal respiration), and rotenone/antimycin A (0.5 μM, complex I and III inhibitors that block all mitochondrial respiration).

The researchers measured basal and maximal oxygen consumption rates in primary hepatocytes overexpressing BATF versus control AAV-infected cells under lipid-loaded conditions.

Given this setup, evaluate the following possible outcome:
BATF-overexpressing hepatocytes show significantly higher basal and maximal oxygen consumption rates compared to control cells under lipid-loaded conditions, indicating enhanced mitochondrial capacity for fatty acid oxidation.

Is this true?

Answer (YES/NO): YES